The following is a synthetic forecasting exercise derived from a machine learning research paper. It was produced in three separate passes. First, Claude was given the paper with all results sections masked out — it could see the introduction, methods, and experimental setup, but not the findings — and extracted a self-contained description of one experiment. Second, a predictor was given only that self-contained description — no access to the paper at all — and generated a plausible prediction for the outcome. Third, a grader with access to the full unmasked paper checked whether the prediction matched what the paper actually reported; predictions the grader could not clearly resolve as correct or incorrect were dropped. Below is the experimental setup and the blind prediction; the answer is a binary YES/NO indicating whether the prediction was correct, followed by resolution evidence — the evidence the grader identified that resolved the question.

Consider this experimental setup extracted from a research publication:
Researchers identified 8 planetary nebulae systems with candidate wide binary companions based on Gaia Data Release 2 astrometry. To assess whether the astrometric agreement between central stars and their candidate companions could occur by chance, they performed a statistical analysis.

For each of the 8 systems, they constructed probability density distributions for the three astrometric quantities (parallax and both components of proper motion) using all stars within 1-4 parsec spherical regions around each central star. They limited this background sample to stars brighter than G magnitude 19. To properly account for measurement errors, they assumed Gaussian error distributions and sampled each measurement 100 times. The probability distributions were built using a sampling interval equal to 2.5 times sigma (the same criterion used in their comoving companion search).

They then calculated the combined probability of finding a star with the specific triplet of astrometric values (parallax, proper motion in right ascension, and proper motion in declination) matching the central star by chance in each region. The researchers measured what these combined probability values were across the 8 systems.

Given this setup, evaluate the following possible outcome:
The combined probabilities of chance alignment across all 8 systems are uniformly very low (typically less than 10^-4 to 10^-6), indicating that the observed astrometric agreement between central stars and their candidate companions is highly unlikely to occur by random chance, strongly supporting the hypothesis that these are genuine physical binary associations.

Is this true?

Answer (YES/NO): NO